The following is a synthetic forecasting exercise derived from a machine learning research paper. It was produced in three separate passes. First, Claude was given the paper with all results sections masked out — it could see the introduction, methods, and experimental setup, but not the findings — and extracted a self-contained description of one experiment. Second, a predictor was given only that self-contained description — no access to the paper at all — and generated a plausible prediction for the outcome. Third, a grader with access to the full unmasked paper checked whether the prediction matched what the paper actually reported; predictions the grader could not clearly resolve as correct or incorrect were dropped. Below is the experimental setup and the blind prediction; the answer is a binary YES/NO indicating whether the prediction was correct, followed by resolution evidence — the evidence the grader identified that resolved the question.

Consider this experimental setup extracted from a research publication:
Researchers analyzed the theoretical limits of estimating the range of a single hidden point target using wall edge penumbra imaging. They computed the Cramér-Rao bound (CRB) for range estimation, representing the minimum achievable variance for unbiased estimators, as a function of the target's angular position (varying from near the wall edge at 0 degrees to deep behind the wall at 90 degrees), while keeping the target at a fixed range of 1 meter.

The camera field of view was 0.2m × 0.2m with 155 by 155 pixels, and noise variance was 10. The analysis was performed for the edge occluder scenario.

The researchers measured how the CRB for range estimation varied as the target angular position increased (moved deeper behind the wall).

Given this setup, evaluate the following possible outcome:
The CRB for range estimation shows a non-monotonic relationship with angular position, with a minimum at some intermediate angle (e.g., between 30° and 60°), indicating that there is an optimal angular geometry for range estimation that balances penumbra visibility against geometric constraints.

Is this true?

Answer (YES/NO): NO